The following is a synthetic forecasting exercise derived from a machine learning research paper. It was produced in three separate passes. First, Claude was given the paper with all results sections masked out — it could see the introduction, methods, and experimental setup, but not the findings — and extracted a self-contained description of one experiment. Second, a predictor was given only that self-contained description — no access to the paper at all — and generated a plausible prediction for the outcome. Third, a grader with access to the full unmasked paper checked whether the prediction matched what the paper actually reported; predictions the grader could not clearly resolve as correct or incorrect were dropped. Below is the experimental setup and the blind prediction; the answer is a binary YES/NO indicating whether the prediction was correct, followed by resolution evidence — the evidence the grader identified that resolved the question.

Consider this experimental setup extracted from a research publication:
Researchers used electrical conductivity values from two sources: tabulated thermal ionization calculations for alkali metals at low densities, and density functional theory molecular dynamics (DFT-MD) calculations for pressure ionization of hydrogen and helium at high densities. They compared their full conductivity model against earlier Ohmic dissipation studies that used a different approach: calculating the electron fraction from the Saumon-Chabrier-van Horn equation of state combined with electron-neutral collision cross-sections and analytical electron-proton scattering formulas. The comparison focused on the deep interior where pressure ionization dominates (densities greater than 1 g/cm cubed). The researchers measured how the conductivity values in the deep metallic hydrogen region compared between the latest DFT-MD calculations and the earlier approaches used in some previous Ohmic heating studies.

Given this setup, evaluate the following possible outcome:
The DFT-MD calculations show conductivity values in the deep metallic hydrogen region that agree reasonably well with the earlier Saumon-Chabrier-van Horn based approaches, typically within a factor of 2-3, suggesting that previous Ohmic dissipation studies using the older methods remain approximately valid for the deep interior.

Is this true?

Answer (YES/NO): NO